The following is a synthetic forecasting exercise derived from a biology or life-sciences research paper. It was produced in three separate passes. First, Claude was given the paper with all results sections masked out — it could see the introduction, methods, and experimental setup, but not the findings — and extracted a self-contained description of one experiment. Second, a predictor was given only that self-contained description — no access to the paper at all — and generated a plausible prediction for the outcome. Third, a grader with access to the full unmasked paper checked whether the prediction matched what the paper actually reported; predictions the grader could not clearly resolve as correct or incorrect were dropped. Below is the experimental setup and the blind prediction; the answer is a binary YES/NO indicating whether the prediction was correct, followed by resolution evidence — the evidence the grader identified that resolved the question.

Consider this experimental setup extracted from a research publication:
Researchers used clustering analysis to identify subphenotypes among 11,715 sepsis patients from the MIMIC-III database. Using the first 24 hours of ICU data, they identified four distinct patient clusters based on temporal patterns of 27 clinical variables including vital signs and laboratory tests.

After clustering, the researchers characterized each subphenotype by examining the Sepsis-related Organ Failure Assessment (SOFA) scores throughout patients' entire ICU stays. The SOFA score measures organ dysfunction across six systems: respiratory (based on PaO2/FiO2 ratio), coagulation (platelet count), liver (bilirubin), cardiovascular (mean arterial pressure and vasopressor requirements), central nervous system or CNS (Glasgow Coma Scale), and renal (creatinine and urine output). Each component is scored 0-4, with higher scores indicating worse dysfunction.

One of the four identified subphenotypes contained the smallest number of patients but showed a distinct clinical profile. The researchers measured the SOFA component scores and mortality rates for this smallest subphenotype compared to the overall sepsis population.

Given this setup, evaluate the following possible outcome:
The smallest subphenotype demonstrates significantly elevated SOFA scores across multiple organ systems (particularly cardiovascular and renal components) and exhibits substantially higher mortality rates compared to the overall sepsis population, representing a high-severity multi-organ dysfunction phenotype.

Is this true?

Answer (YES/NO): NO